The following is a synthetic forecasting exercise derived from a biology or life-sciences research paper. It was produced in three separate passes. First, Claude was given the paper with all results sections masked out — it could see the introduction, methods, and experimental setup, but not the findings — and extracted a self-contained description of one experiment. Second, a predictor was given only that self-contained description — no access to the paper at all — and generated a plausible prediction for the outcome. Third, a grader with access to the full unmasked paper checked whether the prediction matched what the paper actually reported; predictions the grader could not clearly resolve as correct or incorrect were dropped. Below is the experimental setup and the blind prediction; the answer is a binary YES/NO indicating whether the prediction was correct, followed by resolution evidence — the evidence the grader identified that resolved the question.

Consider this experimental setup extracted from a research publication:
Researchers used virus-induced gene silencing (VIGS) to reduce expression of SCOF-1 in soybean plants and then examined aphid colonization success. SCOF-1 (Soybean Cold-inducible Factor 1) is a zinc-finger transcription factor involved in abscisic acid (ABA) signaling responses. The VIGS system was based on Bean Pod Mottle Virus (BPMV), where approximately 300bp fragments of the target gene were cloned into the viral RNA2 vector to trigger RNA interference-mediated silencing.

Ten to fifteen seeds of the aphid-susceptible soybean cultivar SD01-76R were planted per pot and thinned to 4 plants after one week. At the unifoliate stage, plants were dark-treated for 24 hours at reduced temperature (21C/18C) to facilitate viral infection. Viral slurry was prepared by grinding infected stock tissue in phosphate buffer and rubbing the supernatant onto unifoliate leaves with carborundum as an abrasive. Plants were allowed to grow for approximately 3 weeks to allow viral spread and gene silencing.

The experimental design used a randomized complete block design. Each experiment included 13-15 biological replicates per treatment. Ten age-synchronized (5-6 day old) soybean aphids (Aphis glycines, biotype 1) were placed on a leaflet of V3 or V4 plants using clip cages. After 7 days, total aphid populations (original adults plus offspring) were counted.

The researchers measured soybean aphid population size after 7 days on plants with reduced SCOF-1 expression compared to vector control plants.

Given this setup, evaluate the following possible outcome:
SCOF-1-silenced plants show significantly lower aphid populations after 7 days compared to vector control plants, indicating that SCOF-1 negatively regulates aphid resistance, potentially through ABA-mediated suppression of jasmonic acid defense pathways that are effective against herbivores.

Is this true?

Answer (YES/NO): YES